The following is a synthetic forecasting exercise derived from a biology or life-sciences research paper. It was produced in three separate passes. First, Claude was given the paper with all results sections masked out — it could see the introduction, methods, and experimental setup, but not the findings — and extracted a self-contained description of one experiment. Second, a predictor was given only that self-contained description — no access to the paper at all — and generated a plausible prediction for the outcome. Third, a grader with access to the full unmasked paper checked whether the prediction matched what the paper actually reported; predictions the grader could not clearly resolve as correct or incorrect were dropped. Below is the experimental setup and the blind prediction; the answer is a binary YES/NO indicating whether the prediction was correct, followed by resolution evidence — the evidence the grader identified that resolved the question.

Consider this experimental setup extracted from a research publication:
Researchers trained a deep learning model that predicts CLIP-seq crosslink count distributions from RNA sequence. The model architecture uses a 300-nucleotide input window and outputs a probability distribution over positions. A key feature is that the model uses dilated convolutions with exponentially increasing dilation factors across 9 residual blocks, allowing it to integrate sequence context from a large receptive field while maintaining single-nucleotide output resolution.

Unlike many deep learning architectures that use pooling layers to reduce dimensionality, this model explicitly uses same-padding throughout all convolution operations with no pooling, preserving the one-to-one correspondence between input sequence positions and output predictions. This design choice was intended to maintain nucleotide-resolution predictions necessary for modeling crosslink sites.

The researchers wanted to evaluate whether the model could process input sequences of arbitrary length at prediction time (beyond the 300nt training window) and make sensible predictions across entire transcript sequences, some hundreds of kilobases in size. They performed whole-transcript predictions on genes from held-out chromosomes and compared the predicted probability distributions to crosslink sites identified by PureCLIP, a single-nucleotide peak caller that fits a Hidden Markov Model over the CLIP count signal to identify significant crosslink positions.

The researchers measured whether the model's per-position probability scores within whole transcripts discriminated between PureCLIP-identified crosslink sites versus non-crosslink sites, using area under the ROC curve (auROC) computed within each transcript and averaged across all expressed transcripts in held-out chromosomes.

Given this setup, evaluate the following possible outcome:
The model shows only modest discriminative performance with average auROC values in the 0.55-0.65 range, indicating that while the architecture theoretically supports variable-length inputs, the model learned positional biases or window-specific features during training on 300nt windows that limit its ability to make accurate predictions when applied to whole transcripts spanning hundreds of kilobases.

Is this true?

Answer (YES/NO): NO